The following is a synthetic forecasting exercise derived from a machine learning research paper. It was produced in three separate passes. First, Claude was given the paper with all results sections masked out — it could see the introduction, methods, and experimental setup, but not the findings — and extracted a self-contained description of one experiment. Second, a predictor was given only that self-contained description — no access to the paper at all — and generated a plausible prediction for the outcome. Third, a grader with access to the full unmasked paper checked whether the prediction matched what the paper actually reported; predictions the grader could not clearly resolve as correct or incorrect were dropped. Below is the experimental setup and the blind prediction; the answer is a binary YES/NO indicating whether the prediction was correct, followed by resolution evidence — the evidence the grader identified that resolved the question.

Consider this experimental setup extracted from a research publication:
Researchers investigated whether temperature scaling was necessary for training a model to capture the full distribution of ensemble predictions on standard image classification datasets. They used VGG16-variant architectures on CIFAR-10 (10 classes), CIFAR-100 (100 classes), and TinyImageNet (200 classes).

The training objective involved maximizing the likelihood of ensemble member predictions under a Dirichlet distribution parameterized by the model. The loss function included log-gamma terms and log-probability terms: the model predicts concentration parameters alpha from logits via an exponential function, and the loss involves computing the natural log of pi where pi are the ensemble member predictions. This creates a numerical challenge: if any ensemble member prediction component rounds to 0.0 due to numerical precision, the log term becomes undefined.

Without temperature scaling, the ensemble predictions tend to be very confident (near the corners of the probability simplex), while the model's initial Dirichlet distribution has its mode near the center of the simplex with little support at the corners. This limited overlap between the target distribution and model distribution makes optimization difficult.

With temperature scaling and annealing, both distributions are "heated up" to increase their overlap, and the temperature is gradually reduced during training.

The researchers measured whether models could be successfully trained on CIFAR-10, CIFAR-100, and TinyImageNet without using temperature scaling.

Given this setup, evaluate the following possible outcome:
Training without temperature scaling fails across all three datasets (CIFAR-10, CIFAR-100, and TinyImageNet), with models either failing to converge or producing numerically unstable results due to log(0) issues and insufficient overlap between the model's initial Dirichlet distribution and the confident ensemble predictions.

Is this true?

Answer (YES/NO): YES